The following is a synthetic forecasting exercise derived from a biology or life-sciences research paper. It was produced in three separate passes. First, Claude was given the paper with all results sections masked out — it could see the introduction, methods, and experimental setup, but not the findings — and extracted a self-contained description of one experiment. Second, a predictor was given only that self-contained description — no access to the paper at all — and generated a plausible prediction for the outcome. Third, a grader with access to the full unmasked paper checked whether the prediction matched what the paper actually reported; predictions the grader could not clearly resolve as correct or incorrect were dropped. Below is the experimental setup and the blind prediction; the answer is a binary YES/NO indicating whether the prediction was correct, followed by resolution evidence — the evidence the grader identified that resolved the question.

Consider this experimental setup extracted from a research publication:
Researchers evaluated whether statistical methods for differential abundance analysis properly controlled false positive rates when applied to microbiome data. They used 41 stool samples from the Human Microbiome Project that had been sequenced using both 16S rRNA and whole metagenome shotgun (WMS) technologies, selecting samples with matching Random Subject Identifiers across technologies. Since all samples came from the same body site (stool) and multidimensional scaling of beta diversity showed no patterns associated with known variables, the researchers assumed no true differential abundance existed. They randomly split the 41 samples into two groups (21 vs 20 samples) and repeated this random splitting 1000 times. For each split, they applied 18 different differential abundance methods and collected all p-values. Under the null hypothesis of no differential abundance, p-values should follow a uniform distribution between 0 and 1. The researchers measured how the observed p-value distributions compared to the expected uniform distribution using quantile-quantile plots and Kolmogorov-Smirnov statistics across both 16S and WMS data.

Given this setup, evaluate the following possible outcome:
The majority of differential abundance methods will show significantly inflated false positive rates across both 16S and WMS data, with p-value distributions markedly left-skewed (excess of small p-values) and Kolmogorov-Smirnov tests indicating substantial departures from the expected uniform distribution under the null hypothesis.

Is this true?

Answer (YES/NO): NO